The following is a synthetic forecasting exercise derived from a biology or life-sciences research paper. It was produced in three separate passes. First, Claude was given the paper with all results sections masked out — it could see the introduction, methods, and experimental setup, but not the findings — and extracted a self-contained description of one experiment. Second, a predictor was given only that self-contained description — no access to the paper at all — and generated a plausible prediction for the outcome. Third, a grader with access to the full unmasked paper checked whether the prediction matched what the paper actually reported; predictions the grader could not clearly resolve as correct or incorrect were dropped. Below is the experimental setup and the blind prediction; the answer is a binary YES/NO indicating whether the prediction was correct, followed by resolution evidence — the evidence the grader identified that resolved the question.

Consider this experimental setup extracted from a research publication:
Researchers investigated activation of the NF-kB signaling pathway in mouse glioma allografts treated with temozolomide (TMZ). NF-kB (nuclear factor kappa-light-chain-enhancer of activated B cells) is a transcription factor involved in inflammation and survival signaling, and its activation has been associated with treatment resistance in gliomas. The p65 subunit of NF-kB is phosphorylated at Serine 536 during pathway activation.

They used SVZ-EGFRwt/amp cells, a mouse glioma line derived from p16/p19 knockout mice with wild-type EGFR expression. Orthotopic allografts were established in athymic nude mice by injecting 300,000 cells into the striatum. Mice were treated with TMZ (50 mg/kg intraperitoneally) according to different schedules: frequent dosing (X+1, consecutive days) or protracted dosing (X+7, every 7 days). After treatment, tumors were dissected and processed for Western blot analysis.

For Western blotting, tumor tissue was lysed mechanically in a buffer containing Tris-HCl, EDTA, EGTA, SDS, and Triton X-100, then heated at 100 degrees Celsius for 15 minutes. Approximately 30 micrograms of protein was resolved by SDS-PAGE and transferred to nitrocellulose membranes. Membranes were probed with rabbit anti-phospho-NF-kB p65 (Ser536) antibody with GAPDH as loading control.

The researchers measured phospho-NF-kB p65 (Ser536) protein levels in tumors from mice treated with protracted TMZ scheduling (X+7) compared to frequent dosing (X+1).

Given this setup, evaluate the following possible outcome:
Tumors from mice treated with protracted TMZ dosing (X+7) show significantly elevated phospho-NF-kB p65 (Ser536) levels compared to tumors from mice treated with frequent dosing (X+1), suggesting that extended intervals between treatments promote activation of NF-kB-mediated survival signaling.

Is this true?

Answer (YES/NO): NO